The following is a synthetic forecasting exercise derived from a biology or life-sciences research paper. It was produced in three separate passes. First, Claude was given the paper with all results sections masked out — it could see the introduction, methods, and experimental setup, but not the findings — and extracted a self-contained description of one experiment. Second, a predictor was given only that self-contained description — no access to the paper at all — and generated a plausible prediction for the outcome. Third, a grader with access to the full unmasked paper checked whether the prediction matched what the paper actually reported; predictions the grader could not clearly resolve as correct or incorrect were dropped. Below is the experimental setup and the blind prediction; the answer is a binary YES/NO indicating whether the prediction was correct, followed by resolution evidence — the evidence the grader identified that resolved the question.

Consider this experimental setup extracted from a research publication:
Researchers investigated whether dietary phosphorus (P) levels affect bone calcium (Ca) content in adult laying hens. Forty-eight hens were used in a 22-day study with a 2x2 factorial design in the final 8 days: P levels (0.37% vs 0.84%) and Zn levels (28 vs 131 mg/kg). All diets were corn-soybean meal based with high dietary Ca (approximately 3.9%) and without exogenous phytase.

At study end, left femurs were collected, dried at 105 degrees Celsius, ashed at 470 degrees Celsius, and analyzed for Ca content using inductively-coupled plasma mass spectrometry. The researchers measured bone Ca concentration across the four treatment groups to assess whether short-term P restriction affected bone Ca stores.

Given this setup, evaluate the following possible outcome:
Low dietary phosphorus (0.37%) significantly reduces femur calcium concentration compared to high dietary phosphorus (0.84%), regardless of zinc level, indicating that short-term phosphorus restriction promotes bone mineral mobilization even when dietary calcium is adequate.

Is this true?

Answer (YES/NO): NO